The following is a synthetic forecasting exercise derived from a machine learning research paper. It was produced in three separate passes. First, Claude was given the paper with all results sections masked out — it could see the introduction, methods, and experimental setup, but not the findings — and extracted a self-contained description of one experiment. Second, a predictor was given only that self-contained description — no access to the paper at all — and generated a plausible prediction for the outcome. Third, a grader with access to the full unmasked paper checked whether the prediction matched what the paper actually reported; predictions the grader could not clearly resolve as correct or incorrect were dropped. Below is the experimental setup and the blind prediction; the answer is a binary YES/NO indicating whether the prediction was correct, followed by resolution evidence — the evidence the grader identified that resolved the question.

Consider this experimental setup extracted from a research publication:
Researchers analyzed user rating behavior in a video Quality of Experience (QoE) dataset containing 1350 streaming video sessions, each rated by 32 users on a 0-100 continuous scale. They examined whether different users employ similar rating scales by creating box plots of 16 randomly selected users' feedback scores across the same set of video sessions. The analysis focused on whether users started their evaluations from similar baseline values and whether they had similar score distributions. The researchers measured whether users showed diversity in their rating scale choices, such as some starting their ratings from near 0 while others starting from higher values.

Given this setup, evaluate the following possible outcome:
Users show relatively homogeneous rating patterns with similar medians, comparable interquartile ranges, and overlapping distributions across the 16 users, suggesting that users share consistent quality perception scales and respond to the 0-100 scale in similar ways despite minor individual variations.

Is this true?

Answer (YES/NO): NO